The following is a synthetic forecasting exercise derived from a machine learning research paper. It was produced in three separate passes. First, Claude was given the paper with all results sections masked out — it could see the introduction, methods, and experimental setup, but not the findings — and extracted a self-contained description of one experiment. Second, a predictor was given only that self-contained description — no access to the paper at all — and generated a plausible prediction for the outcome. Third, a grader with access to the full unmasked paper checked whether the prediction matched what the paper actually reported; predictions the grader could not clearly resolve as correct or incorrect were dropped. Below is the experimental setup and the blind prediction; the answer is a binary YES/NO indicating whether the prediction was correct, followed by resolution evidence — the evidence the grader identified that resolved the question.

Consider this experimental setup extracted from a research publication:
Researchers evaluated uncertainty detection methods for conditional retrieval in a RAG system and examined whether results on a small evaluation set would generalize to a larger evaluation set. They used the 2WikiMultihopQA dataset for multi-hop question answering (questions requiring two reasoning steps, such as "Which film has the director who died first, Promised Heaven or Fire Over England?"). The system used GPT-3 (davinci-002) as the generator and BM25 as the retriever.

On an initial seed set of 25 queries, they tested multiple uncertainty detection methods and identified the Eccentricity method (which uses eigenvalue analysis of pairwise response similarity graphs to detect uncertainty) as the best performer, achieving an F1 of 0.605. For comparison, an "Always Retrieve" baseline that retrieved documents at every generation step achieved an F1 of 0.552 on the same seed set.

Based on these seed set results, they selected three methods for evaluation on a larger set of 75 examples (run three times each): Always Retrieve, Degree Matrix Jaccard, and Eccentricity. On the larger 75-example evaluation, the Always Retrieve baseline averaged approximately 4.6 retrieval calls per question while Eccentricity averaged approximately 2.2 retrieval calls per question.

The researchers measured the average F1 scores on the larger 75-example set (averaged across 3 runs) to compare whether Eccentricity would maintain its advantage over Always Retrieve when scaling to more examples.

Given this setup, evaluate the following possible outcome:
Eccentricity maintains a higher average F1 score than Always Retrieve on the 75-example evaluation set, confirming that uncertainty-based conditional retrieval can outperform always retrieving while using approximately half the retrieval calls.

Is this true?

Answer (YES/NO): NO